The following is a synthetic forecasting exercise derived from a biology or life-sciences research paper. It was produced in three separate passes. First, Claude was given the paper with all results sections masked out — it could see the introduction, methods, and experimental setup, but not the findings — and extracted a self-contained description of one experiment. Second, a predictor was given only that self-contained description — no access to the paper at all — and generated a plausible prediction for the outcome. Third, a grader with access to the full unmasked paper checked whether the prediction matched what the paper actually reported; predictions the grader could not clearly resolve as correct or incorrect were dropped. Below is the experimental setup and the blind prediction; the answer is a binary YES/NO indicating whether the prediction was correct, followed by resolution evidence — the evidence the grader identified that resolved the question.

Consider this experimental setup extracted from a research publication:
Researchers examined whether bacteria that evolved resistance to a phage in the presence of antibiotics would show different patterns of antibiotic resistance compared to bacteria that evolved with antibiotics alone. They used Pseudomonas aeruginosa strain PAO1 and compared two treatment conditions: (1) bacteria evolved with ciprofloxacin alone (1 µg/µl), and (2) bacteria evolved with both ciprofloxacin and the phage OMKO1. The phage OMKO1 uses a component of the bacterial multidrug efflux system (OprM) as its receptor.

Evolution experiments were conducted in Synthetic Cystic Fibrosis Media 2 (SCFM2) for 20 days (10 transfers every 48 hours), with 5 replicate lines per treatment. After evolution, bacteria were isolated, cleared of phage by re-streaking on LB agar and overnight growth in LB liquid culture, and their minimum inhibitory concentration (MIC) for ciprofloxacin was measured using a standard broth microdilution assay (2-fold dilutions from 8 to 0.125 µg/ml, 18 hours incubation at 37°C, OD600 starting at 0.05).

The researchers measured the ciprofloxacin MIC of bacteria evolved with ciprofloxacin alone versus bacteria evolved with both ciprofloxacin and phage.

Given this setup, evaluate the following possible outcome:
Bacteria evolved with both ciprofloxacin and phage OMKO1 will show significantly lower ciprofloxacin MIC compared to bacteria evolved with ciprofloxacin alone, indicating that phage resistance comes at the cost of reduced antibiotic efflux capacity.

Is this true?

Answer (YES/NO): YES